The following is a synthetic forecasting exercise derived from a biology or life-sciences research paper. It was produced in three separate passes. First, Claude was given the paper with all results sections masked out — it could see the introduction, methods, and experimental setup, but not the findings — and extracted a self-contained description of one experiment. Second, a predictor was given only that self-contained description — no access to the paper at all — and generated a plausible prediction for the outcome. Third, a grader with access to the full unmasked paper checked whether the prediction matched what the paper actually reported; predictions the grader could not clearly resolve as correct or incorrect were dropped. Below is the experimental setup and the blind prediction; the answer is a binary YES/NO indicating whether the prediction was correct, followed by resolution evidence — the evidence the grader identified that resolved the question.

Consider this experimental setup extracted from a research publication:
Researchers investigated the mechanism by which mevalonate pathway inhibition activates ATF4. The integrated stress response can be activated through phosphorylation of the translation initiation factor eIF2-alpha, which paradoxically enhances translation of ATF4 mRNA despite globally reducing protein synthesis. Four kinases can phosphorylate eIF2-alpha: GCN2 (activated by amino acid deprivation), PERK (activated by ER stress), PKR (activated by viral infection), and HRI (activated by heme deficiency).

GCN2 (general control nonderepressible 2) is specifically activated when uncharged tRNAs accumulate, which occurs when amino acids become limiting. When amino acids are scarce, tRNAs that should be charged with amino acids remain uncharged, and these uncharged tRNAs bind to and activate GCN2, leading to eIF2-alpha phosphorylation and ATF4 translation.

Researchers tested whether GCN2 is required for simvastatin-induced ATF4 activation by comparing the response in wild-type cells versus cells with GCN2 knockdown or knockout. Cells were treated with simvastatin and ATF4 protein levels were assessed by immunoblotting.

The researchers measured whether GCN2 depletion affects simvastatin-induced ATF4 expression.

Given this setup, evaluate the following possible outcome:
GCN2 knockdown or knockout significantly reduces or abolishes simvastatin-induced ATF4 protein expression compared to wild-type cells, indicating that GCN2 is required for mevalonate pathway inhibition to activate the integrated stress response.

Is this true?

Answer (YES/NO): YES